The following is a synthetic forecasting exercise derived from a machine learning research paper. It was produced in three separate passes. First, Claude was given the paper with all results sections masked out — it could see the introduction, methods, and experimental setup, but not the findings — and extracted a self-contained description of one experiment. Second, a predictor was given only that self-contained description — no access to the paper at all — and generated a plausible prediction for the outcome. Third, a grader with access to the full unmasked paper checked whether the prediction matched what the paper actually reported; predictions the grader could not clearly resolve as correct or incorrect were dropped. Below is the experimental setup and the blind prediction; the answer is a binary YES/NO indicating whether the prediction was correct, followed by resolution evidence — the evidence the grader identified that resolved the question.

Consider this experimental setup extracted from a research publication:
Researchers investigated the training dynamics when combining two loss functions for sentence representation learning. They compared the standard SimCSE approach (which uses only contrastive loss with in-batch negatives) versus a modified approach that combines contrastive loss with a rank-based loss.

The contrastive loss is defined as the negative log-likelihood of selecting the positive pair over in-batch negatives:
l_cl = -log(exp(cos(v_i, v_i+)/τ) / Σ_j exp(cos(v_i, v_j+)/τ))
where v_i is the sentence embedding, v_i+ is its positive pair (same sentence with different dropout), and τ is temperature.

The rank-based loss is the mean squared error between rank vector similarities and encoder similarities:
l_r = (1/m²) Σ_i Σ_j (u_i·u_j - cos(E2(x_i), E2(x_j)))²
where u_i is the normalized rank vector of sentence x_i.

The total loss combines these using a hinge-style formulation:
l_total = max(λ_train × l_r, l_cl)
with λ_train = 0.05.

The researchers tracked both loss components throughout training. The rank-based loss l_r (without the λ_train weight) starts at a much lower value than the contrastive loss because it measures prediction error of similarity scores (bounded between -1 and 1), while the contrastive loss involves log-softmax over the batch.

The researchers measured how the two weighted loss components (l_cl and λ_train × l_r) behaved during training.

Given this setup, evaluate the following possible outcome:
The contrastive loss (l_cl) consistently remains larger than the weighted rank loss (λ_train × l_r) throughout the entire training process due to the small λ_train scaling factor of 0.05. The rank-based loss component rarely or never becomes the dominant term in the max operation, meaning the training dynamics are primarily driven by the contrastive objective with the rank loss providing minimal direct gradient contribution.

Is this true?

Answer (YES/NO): NO